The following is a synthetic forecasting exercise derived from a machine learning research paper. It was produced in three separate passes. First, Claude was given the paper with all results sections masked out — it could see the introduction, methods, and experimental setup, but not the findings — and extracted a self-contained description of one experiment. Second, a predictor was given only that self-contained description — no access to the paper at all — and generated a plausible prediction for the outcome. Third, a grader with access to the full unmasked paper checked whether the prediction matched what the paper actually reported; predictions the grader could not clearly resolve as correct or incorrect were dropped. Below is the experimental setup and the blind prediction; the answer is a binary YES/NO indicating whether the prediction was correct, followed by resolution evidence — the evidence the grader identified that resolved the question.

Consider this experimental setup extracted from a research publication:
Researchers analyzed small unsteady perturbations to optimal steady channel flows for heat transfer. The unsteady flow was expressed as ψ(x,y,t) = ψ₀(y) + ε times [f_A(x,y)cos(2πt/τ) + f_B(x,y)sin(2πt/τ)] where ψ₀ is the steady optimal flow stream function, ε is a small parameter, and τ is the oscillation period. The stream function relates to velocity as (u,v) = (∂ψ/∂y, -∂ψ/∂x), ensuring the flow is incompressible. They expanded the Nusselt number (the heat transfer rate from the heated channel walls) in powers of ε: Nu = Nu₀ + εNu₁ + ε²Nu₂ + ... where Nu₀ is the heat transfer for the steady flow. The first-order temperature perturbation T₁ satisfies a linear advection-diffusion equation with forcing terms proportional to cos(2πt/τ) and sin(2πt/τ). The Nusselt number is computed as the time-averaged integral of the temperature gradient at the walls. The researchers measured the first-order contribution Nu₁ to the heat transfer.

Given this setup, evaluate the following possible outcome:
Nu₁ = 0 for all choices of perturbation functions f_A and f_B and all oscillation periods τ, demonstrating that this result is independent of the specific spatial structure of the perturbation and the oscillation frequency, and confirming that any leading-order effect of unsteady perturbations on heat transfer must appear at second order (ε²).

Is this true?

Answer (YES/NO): YES